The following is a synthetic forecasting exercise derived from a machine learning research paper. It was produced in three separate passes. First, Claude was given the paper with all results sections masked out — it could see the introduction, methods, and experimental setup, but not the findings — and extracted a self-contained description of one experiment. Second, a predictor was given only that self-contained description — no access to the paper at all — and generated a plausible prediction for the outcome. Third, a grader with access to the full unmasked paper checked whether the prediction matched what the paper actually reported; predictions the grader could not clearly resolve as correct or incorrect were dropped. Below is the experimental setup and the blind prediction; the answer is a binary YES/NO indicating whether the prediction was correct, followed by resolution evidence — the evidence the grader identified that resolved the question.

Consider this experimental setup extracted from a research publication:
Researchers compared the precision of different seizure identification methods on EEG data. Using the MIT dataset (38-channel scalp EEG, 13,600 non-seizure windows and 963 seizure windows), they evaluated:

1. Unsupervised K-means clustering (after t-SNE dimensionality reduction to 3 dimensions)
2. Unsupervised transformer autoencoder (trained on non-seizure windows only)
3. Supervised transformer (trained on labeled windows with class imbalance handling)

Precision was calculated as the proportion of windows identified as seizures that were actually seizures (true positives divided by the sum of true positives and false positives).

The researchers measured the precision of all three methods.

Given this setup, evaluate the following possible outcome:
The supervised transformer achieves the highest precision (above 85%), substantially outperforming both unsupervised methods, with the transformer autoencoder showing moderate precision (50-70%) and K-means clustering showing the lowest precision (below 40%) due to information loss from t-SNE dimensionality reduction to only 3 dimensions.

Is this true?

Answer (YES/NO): NO